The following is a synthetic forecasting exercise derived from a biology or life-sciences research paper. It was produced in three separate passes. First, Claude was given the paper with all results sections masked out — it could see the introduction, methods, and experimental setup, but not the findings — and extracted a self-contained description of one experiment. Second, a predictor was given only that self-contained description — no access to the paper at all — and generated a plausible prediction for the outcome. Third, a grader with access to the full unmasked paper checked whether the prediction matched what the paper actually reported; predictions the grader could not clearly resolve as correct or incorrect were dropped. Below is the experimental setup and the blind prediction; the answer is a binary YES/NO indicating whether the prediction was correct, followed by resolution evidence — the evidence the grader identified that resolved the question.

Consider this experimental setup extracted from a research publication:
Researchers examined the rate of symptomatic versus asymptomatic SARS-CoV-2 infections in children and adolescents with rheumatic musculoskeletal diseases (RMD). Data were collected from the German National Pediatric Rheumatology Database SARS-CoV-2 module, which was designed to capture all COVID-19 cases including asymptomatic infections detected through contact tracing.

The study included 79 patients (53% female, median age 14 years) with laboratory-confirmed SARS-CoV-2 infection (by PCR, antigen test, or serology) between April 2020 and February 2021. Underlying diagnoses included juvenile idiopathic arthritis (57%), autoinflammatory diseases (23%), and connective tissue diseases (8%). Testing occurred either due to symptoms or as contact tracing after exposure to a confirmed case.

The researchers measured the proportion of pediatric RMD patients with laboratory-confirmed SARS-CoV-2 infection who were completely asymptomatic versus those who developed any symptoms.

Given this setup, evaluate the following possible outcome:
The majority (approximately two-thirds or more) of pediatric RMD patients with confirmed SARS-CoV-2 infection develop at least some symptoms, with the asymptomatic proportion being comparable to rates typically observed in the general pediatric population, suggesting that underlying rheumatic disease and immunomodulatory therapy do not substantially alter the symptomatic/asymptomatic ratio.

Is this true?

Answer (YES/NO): YES